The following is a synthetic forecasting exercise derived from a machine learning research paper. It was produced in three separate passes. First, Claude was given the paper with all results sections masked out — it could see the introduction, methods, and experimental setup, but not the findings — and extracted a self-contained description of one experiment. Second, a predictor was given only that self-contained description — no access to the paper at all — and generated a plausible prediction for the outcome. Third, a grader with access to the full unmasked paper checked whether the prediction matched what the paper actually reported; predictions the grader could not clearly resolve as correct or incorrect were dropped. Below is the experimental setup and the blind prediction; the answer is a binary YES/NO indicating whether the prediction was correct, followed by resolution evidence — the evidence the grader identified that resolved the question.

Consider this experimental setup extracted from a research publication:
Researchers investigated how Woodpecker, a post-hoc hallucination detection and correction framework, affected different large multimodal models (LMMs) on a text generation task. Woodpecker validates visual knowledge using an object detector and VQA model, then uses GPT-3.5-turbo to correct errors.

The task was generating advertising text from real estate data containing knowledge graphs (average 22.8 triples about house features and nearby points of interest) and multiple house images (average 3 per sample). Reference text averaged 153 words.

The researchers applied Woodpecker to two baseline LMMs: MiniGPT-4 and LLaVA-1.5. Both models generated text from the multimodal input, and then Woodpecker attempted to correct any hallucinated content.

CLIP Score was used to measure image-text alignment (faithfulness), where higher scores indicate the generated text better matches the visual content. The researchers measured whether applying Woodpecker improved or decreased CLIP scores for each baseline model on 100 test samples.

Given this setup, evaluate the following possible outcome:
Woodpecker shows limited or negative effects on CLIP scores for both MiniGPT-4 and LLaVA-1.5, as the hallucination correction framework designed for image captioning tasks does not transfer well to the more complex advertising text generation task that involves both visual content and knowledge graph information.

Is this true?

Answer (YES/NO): YES